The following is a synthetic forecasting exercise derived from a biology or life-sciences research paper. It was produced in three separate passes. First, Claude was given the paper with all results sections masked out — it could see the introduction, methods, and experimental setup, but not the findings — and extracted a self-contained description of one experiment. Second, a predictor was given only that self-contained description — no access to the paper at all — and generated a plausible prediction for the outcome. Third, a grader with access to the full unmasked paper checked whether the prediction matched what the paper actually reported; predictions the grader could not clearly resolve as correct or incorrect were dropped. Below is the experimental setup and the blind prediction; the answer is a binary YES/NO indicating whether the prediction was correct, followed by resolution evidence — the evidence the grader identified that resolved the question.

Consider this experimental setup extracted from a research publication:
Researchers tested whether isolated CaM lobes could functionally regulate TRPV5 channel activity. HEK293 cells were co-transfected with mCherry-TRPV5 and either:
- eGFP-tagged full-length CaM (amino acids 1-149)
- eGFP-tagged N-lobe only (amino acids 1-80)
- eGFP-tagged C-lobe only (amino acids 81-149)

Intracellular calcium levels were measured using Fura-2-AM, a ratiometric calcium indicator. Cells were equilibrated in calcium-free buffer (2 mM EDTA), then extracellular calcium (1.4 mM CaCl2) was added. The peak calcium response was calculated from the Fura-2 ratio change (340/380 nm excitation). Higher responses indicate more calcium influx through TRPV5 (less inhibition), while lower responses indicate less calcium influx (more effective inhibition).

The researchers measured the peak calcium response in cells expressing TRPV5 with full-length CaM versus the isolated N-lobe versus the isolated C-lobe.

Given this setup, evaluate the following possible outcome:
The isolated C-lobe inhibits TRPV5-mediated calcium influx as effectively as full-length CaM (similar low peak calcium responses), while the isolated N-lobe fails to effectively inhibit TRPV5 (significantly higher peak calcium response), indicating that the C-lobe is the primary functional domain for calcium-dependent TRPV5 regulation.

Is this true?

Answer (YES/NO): NO